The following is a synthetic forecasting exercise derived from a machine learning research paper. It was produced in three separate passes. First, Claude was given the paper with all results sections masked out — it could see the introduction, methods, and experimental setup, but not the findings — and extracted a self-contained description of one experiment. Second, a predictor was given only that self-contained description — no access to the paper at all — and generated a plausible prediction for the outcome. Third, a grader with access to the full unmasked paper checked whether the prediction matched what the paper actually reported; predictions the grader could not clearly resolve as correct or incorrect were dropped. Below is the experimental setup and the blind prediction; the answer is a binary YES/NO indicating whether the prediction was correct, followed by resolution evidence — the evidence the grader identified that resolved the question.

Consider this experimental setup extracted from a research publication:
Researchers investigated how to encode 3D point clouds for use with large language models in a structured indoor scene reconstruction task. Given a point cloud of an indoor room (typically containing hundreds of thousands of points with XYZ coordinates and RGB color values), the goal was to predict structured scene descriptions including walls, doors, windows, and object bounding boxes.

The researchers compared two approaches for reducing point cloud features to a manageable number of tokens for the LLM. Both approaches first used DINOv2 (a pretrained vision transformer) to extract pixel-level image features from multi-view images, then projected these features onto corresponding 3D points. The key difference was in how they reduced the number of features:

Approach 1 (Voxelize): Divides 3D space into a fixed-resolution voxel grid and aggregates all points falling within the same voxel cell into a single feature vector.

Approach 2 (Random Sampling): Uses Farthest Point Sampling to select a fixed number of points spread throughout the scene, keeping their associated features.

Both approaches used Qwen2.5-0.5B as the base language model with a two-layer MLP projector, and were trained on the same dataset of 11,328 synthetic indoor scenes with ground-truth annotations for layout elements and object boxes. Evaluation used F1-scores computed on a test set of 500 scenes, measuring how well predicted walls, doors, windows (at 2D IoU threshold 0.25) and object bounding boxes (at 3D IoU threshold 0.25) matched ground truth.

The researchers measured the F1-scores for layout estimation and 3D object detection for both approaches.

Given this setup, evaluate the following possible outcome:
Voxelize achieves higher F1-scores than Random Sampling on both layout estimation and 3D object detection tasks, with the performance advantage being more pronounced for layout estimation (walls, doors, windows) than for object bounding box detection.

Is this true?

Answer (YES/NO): NO